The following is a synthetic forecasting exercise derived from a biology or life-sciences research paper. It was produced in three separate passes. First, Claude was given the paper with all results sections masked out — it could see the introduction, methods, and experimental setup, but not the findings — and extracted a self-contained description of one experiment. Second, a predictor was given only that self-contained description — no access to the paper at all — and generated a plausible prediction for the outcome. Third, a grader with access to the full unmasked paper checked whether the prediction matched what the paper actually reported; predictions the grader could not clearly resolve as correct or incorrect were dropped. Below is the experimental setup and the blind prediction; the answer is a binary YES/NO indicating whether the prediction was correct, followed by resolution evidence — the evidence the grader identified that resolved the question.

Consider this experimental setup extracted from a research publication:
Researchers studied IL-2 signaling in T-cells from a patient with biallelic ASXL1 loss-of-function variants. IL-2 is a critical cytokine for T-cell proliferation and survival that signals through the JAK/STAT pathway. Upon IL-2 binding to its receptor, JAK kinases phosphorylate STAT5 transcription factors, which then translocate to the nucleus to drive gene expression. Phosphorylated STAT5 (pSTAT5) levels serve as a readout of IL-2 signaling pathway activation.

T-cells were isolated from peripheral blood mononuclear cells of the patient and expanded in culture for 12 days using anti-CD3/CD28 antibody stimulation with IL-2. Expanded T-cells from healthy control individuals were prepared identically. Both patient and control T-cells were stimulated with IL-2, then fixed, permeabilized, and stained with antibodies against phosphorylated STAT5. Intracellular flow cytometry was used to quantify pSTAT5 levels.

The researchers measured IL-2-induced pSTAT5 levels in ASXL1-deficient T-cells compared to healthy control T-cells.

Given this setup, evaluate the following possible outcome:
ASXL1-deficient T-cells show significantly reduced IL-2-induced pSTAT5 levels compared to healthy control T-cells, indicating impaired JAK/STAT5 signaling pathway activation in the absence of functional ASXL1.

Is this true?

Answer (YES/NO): YES